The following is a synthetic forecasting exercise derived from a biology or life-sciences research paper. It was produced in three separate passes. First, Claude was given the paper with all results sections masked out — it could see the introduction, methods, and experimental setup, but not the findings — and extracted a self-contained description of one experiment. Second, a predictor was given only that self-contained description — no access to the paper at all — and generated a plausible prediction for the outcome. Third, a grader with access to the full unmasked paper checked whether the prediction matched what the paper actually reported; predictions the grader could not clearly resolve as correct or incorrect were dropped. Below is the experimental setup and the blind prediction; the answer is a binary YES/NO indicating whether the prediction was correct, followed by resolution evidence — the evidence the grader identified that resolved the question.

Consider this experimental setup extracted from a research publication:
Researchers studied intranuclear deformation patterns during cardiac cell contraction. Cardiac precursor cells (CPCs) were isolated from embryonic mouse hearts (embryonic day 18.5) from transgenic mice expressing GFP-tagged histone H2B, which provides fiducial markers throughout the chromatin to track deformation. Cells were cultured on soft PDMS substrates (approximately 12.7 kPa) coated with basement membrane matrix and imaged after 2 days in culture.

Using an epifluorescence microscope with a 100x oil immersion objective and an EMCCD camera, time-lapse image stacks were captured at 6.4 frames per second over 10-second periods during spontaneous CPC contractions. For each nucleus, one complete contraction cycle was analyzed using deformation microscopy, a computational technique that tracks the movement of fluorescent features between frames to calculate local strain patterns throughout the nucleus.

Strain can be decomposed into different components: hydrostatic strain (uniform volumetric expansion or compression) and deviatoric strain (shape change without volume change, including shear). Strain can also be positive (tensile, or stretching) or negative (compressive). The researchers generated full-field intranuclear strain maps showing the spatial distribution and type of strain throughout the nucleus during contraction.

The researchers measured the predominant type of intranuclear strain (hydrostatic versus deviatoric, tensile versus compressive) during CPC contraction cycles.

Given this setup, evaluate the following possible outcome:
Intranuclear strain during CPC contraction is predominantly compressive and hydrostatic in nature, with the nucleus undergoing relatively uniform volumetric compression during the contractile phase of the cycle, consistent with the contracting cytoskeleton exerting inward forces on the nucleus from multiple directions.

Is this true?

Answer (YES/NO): NO